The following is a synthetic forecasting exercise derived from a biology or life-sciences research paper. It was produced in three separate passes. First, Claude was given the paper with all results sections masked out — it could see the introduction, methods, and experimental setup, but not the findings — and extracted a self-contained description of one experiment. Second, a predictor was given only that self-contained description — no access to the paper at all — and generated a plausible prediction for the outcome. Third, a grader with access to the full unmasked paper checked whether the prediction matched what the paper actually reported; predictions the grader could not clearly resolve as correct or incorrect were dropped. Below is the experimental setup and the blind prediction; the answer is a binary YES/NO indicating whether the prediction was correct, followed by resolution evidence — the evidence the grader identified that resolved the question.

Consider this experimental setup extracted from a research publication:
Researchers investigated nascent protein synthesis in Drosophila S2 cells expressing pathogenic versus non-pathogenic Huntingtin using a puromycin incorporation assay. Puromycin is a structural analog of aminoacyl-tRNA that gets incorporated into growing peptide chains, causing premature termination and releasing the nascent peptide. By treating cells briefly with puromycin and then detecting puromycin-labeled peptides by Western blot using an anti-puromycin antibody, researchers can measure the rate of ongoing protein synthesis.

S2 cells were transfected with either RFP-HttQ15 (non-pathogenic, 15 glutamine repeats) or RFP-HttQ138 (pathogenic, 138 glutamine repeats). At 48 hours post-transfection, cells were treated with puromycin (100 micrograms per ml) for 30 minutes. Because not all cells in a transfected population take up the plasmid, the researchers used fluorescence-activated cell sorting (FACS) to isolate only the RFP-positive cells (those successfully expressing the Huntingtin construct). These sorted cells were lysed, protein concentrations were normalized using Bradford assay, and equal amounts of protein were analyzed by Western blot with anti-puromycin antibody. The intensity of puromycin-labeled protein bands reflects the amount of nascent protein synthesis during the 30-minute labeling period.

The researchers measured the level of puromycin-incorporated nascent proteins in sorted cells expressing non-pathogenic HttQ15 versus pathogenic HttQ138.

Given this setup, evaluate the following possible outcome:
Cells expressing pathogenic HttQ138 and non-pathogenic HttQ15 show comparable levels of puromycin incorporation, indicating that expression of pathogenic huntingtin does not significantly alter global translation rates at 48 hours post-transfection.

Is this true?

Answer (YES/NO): NO